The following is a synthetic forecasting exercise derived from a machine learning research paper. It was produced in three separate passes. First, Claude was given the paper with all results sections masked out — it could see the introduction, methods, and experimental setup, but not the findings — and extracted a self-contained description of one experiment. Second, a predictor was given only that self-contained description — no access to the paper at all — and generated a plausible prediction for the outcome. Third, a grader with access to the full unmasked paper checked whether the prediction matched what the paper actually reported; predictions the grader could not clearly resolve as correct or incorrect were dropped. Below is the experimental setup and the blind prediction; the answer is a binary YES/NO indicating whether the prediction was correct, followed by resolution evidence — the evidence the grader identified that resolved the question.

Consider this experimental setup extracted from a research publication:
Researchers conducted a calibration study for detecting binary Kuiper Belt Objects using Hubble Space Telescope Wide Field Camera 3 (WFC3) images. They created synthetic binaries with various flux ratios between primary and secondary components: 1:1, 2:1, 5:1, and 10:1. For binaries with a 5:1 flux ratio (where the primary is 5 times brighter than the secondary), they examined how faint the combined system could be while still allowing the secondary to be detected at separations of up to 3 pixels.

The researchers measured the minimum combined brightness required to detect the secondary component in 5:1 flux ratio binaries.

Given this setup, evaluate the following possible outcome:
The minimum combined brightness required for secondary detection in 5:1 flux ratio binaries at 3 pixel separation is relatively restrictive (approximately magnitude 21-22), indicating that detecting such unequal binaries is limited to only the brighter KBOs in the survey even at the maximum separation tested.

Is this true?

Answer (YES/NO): NO